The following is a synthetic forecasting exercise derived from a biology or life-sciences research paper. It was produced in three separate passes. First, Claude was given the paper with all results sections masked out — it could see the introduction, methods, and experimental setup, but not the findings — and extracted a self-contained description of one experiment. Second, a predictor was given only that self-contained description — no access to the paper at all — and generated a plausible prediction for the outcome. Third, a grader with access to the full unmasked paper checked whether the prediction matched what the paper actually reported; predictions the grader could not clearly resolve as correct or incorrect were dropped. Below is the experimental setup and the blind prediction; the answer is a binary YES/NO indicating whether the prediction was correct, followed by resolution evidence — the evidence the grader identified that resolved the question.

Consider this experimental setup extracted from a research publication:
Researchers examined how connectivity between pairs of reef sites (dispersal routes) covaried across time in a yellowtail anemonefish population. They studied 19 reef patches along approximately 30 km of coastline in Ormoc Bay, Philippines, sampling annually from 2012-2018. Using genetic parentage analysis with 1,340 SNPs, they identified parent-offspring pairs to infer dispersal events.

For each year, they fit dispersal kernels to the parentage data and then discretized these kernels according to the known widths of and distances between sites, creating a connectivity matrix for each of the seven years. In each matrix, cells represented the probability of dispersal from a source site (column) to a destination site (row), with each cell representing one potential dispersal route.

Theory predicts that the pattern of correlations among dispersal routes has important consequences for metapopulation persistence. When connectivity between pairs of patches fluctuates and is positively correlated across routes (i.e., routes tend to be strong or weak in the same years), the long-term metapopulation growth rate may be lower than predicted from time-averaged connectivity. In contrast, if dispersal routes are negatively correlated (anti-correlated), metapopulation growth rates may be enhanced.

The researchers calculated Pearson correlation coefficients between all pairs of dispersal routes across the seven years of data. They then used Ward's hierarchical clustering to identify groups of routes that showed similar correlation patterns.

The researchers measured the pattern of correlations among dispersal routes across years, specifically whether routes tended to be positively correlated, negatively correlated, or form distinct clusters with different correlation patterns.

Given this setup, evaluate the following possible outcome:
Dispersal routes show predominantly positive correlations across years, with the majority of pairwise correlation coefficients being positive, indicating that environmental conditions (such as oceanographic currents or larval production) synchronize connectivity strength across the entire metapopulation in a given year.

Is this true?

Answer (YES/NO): YES